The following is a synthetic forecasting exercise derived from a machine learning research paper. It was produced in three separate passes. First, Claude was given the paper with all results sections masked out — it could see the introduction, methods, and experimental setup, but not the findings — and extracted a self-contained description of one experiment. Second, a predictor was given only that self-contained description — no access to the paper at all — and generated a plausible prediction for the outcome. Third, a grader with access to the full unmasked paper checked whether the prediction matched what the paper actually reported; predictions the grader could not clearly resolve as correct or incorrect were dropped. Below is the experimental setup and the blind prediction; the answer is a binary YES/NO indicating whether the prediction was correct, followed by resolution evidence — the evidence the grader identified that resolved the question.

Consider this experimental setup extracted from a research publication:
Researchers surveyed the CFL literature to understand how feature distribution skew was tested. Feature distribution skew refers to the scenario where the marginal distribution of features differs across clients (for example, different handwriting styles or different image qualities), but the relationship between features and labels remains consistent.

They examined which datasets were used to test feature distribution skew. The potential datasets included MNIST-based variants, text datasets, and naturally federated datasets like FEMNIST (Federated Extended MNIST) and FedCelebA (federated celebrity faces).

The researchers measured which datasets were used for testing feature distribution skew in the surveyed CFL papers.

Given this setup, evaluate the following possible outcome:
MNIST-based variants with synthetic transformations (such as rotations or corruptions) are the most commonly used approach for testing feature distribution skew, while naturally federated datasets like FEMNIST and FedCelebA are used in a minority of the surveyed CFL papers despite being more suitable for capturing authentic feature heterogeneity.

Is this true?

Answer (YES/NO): NO